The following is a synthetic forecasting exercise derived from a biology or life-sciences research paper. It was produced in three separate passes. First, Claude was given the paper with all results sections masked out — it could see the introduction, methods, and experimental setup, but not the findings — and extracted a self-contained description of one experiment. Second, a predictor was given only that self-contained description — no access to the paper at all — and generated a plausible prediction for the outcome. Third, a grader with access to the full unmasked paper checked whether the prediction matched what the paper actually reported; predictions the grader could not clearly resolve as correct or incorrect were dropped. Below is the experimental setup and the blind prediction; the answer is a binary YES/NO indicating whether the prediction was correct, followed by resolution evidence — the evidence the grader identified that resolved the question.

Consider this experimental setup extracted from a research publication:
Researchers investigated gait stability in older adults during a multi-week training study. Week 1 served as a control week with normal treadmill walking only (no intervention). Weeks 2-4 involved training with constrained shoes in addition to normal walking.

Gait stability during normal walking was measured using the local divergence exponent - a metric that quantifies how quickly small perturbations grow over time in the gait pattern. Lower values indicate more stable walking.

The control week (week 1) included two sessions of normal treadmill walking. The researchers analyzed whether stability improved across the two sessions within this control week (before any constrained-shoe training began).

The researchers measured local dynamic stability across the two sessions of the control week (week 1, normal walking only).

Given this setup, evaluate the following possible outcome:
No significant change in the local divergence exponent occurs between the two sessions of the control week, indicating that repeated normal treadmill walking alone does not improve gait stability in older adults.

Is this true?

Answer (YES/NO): NO